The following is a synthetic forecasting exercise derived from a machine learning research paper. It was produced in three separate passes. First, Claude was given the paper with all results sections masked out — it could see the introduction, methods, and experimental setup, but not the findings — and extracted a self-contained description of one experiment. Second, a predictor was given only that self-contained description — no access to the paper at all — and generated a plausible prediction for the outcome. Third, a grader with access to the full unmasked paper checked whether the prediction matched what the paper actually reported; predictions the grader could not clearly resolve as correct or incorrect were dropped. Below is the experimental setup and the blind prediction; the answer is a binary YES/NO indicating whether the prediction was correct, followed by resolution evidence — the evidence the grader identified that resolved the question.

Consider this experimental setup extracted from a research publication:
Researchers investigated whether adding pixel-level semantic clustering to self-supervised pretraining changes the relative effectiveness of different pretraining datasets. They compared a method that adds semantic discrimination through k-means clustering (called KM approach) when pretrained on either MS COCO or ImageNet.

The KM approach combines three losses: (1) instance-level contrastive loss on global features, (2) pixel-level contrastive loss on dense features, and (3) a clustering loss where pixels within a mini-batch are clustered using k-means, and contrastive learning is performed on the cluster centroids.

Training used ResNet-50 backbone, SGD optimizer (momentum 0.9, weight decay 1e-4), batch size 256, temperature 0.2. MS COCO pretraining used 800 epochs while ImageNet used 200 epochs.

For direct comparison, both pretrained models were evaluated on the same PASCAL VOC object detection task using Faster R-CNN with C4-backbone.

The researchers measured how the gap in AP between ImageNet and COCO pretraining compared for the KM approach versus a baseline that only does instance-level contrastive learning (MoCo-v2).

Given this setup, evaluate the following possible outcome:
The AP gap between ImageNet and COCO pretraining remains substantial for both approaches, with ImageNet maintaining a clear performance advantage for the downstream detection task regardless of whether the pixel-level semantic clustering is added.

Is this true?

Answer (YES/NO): NO